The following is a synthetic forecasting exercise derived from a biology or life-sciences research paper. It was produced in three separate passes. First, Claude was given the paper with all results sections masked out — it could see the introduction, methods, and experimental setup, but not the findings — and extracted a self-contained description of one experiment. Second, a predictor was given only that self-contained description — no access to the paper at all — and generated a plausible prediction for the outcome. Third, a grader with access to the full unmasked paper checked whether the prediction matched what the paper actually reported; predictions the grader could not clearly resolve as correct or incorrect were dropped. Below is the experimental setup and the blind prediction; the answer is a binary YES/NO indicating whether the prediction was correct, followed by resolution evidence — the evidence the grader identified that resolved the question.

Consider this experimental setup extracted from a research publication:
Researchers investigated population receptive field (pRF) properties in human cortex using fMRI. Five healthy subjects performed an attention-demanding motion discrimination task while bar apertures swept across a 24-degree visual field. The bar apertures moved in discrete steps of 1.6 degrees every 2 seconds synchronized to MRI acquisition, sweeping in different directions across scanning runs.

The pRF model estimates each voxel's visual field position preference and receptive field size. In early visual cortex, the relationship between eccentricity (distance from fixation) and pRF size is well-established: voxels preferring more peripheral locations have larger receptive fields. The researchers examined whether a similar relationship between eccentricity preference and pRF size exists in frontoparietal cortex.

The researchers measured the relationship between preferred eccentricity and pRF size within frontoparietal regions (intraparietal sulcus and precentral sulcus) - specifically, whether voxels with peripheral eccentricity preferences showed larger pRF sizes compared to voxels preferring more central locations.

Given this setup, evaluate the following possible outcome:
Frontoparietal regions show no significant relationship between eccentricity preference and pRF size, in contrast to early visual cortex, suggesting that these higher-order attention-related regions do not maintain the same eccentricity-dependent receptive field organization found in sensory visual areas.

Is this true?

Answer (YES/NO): NO